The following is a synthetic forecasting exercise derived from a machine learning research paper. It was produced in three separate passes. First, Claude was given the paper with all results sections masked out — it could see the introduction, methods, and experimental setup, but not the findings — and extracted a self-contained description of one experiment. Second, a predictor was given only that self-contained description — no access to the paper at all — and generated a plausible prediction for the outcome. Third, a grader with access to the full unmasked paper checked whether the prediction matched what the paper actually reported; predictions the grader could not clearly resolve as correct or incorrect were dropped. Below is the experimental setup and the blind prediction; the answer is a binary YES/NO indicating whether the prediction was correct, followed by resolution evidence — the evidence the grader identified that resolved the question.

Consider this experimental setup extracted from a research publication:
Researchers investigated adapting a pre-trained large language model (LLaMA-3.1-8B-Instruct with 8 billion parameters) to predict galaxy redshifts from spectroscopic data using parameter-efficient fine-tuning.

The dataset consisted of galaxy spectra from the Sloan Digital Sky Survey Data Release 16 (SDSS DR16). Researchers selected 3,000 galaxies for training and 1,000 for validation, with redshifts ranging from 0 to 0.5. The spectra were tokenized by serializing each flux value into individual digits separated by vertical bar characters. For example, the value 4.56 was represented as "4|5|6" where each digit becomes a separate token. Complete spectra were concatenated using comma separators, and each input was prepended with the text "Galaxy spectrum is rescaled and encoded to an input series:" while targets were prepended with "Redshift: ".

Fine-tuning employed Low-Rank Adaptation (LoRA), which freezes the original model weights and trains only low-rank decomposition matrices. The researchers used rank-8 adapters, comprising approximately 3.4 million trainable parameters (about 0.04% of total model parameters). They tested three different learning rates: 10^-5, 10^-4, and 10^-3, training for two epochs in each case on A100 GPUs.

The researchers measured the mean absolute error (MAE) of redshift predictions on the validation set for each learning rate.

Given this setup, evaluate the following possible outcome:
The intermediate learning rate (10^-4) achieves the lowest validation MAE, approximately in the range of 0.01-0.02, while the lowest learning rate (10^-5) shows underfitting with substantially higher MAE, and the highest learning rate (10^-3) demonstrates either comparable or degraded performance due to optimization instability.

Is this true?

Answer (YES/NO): NO